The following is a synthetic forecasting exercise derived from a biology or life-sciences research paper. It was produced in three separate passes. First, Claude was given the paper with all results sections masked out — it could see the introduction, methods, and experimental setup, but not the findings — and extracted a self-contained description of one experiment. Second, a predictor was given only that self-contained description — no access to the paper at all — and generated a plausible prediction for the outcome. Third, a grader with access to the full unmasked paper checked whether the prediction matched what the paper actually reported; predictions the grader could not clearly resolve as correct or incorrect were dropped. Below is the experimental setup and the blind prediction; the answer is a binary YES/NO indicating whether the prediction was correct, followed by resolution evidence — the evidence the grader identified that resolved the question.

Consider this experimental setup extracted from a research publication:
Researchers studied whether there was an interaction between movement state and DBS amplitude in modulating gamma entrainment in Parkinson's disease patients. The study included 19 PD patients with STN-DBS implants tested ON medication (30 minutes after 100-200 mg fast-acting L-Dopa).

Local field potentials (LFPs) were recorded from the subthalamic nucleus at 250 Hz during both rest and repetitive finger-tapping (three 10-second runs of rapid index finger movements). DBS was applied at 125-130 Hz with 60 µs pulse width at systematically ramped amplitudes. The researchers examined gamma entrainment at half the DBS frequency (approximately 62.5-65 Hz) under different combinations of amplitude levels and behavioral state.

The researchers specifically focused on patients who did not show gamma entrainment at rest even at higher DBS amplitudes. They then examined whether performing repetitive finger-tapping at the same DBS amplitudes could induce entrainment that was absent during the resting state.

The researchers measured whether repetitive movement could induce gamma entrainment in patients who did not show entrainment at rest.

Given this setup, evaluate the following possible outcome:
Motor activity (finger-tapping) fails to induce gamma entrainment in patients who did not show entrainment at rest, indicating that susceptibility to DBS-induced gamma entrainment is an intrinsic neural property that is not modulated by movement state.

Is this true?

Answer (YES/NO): NO